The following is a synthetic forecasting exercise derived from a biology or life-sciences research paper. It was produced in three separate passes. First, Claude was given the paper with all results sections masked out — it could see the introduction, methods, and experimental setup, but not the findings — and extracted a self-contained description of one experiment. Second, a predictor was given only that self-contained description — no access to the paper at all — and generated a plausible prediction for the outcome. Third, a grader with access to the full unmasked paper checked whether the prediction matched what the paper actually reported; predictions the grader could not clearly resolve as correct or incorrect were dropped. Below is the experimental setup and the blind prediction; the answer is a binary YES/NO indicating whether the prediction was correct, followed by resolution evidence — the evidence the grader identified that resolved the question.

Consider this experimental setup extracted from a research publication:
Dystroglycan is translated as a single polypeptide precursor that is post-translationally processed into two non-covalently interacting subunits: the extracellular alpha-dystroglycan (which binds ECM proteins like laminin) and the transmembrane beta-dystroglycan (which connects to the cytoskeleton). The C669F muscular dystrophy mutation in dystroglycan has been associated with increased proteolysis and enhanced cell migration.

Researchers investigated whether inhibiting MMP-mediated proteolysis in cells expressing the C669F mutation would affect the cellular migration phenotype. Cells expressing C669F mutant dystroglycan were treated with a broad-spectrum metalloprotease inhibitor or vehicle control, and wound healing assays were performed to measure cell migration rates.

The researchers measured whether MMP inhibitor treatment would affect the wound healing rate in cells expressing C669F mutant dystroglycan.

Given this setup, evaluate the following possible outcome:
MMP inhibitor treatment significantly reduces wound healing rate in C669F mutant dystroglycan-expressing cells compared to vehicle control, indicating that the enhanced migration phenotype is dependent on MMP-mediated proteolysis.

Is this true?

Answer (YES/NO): YES